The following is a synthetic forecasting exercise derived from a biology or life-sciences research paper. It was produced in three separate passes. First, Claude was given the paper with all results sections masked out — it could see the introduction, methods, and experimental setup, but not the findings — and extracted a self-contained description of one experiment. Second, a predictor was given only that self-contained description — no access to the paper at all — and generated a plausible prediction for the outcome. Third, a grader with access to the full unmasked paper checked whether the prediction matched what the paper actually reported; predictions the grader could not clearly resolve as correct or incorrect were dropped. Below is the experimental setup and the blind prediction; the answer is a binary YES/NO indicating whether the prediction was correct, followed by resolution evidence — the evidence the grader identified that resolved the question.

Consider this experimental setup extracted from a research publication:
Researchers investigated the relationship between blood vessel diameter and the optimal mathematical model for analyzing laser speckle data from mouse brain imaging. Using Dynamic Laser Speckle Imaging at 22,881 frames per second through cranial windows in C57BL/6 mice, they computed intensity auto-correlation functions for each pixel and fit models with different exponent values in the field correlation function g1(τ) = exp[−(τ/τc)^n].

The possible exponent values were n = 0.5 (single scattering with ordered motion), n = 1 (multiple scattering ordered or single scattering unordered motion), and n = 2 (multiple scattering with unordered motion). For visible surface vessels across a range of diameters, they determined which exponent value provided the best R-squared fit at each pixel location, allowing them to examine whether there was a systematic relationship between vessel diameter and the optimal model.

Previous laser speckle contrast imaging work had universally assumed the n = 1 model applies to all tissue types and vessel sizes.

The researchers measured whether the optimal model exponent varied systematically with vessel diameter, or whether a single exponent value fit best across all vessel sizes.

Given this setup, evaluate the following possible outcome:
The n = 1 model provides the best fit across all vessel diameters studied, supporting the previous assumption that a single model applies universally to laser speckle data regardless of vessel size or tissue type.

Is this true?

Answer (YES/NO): NO